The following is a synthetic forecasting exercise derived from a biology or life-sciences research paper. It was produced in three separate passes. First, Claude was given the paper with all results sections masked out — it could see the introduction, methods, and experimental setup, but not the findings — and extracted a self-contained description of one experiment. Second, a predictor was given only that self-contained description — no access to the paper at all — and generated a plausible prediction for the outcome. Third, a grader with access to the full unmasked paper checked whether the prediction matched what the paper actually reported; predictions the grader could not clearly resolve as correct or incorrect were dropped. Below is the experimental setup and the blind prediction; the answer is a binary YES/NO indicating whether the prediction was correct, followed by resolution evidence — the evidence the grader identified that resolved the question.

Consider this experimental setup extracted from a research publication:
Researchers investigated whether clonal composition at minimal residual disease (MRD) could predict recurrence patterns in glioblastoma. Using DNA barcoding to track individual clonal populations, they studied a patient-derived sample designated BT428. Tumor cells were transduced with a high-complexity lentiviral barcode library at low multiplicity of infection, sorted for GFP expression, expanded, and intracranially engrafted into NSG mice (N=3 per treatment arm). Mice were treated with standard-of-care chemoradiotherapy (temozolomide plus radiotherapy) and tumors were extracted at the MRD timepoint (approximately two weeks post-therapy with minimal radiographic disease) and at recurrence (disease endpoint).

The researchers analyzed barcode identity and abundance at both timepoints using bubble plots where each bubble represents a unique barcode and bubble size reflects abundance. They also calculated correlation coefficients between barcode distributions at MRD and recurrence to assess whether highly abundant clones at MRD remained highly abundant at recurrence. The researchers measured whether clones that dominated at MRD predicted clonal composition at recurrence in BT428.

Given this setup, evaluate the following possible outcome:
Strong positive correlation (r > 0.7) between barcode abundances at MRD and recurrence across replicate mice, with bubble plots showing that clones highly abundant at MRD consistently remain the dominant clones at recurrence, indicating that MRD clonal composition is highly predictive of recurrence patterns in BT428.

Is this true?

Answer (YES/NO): NO